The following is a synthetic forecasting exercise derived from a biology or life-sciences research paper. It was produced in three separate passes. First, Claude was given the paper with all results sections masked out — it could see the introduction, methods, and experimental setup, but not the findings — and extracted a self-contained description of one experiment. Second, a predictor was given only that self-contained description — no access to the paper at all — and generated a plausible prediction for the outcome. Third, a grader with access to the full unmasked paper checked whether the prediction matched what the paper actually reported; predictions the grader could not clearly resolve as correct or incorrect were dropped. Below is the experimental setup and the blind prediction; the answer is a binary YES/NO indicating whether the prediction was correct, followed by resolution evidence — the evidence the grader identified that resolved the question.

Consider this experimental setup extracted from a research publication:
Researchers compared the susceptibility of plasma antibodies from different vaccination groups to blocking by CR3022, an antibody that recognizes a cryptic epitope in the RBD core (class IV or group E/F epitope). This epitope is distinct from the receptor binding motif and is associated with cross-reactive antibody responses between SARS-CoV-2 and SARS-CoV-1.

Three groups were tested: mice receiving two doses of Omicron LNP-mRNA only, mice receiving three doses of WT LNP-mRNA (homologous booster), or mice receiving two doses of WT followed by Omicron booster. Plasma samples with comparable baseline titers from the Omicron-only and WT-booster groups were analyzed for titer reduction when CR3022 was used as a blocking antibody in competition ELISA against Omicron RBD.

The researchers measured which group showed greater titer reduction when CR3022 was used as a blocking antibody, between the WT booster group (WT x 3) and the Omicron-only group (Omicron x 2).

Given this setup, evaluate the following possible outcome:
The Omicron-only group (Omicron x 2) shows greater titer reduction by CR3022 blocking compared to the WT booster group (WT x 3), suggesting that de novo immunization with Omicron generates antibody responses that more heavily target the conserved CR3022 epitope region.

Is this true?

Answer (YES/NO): NO